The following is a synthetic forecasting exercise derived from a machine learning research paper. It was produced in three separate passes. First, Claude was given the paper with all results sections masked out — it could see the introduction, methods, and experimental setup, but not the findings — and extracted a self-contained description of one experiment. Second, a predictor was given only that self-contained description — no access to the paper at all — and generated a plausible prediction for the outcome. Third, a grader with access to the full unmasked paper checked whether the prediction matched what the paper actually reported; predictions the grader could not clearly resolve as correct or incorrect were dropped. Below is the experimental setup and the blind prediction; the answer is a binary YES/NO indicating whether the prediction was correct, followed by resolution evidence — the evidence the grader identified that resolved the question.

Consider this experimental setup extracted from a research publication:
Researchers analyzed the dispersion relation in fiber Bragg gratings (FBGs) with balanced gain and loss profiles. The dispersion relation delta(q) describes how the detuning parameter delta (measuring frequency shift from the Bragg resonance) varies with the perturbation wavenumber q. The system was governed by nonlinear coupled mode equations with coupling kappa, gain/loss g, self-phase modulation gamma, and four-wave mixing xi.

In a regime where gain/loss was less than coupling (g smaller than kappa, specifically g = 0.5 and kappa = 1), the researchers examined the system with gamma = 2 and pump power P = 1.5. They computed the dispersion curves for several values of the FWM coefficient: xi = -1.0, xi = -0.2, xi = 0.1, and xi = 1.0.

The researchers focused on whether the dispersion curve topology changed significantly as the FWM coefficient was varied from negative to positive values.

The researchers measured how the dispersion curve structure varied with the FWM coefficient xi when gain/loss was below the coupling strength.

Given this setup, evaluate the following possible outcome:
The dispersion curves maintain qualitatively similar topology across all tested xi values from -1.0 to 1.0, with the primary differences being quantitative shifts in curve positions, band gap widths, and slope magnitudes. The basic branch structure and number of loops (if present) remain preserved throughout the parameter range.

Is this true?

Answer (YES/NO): NO